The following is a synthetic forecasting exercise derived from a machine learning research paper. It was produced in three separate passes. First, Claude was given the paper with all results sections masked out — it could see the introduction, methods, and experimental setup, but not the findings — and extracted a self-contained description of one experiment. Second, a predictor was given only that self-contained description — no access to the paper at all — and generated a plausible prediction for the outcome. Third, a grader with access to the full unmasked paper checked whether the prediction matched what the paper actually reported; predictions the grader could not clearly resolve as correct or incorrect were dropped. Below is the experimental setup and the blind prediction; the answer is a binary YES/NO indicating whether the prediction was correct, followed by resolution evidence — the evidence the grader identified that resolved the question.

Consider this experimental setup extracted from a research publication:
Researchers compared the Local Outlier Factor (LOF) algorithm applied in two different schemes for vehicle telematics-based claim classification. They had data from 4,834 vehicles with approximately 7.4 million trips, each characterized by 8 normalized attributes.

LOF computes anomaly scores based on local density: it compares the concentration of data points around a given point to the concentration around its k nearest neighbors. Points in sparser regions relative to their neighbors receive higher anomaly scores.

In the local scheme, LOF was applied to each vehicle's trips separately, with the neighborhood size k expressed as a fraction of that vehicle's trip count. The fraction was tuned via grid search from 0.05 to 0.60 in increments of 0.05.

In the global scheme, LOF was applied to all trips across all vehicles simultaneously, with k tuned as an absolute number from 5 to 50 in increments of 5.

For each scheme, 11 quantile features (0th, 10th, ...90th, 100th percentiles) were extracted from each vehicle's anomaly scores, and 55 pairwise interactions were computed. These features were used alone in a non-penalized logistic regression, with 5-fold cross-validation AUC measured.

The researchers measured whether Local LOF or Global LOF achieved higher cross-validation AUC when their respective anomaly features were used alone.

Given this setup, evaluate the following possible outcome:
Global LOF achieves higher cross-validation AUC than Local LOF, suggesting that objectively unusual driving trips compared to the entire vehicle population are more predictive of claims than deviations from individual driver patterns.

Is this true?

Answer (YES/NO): NO